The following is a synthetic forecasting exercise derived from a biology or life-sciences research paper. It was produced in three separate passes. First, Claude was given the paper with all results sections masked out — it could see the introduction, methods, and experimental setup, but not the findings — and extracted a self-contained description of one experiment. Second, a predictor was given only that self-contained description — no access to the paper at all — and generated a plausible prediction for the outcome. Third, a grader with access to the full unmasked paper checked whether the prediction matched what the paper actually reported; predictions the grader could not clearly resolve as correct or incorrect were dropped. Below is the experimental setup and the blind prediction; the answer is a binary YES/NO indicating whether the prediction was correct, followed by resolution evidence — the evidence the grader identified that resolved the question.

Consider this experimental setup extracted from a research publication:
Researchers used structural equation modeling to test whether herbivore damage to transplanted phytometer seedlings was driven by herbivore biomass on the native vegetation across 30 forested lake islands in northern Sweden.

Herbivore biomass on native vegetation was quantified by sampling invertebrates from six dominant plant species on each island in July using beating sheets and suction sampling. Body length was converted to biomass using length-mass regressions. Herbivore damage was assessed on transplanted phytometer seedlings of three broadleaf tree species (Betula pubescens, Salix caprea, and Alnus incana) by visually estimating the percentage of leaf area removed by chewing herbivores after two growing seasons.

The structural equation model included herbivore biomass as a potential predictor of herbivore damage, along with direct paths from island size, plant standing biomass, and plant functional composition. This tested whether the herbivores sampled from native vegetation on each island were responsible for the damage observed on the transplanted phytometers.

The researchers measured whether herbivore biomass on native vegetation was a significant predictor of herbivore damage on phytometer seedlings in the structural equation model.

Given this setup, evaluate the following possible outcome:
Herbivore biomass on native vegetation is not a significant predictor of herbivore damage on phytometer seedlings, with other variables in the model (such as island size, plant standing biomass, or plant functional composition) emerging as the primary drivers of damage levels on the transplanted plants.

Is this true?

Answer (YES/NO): YES